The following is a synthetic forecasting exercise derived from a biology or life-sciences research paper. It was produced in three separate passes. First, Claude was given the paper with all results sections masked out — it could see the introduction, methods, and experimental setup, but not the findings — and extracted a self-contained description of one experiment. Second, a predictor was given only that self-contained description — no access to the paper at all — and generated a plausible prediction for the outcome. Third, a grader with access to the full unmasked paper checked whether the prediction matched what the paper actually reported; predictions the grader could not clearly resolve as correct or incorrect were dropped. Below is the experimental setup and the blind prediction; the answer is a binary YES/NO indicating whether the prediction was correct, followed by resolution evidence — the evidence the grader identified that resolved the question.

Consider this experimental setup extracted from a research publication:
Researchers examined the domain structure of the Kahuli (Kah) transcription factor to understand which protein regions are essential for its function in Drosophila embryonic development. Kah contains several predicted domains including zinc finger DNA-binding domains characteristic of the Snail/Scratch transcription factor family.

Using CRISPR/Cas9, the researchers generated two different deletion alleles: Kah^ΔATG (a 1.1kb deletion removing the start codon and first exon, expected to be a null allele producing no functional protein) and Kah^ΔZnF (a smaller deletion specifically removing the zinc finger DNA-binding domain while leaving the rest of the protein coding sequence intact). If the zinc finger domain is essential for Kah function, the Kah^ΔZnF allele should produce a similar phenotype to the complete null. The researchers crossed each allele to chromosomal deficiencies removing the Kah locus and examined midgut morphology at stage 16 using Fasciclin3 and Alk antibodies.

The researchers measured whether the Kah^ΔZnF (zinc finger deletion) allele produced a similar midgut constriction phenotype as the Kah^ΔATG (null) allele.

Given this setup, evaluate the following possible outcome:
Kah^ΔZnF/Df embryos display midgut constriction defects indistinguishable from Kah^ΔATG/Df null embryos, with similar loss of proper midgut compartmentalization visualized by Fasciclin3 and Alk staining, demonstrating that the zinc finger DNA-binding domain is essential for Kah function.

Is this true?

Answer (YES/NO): NO